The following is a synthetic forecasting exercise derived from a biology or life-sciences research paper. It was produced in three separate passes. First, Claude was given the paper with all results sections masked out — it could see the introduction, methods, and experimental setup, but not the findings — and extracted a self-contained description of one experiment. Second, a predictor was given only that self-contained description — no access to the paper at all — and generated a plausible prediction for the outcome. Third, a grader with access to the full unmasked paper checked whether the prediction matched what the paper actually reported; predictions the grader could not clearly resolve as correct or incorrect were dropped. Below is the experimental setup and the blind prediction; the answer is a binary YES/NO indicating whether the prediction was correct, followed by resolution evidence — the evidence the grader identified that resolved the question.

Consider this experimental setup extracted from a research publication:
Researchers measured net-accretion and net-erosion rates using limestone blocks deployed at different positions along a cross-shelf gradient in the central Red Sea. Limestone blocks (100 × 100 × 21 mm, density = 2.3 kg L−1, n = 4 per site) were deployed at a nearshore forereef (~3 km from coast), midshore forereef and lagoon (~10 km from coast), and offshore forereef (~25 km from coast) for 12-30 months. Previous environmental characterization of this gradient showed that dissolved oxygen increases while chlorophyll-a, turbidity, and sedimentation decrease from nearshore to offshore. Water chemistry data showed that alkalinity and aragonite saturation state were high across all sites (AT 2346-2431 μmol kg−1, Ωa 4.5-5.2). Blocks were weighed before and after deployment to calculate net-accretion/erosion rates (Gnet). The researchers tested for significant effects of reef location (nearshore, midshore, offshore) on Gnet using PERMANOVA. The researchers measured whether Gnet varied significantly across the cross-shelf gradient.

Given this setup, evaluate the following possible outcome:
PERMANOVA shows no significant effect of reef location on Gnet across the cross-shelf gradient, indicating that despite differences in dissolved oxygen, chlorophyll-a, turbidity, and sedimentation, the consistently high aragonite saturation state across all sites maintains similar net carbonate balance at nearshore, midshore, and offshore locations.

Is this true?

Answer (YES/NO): NO